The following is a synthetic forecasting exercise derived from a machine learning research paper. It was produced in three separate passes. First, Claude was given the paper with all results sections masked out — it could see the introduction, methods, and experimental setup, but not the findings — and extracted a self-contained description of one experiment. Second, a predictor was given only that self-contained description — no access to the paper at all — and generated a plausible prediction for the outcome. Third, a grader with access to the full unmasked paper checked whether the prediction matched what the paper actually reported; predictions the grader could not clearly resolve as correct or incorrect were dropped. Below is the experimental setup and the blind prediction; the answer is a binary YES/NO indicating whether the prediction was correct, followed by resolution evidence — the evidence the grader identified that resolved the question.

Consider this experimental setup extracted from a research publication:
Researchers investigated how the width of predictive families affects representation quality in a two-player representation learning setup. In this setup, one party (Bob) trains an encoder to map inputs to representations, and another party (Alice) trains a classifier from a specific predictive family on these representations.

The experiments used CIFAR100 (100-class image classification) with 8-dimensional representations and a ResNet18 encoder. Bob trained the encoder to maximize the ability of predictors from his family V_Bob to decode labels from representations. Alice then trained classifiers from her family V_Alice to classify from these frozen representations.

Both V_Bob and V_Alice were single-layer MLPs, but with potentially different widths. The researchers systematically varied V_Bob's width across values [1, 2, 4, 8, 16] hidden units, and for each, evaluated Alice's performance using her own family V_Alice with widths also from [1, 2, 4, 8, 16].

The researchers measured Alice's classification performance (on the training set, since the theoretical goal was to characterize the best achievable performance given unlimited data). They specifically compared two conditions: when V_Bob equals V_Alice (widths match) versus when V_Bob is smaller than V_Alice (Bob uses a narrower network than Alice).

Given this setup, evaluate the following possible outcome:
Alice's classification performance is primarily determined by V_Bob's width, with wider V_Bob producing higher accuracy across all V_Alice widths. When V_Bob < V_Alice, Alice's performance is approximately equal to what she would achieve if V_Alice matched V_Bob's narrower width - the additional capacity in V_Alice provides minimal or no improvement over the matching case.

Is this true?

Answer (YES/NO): NO